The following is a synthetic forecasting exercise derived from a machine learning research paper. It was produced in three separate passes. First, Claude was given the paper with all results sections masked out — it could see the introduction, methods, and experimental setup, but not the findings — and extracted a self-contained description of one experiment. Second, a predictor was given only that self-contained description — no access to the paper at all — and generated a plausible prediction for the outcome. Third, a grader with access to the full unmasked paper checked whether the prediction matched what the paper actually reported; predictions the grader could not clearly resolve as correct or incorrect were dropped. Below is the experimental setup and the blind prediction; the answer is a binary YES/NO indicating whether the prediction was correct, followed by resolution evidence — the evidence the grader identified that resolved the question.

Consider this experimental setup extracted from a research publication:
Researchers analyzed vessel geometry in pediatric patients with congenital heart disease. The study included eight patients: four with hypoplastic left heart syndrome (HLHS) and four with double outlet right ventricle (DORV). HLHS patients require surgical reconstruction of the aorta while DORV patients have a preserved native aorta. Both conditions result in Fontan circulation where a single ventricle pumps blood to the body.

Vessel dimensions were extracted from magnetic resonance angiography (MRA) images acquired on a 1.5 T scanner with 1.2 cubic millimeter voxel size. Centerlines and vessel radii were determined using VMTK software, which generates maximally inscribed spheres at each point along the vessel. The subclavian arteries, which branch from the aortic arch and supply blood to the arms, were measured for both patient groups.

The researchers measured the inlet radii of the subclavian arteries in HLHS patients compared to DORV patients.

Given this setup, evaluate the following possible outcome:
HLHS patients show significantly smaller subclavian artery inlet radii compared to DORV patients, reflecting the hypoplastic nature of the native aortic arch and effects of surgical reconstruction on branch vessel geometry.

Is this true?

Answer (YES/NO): YES